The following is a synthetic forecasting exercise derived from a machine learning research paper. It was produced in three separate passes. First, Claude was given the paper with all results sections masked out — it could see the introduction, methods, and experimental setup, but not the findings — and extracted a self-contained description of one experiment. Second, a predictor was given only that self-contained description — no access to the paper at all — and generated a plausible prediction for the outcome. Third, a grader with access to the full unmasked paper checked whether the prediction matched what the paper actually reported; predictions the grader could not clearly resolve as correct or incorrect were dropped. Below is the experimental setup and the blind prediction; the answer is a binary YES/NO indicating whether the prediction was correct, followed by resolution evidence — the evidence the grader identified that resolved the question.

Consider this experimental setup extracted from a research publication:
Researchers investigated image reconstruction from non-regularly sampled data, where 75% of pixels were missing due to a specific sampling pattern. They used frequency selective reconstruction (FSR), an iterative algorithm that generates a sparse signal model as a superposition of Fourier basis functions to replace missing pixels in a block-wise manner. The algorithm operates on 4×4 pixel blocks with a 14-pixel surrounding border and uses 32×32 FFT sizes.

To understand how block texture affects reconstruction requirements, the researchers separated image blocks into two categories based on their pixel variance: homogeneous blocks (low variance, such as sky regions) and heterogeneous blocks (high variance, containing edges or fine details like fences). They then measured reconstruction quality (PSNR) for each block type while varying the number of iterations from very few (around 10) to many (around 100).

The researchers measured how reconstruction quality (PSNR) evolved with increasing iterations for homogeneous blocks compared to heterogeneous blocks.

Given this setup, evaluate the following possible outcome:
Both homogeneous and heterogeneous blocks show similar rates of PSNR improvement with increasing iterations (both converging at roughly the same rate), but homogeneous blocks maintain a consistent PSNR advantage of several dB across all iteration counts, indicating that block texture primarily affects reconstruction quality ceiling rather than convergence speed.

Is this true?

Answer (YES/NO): NO